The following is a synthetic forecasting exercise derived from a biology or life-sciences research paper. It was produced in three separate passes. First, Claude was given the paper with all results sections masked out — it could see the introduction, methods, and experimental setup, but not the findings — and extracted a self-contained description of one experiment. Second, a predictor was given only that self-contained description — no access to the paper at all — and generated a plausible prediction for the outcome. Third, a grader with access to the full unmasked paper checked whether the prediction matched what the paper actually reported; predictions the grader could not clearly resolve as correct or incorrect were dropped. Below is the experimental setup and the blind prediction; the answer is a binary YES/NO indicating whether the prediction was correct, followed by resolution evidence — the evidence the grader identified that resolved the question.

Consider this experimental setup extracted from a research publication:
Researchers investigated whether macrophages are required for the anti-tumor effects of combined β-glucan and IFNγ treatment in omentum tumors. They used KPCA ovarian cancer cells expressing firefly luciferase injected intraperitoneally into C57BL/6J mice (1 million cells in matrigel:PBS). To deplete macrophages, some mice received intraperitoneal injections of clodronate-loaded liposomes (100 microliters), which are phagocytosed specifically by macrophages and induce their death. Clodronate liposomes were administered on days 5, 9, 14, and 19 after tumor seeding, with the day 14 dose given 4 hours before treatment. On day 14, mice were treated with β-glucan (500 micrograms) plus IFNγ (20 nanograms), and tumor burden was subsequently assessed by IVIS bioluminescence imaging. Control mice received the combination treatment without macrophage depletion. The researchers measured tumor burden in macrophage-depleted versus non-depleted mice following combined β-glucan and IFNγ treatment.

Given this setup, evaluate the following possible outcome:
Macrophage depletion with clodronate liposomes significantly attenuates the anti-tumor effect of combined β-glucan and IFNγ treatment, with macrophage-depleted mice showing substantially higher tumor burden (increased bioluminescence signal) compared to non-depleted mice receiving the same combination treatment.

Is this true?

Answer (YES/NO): YES